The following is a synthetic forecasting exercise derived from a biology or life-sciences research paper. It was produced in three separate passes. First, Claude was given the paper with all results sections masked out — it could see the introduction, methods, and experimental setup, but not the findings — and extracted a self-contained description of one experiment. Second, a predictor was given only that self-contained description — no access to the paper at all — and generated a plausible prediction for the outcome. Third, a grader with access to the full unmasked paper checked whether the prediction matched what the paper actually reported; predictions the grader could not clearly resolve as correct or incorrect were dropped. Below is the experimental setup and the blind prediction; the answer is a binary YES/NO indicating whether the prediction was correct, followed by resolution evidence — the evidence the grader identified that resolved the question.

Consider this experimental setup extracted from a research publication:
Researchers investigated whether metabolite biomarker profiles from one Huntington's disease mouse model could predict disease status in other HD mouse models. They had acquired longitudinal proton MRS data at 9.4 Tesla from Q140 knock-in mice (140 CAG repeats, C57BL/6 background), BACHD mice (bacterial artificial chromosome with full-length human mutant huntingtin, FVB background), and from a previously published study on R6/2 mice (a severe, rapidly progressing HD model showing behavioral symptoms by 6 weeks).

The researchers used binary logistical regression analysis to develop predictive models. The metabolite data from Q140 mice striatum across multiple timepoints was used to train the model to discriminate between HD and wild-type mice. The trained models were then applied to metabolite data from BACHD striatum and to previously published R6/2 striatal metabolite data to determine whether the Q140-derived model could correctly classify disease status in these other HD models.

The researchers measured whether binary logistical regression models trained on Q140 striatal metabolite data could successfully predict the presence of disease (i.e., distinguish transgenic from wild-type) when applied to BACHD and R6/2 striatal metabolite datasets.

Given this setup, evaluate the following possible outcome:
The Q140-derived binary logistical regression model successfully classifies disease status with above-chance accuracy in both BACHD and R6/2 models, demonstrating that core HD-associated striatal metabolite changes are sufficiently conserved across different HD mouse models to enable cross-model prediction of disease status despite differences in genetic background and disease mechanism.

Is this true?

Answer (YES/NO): YES